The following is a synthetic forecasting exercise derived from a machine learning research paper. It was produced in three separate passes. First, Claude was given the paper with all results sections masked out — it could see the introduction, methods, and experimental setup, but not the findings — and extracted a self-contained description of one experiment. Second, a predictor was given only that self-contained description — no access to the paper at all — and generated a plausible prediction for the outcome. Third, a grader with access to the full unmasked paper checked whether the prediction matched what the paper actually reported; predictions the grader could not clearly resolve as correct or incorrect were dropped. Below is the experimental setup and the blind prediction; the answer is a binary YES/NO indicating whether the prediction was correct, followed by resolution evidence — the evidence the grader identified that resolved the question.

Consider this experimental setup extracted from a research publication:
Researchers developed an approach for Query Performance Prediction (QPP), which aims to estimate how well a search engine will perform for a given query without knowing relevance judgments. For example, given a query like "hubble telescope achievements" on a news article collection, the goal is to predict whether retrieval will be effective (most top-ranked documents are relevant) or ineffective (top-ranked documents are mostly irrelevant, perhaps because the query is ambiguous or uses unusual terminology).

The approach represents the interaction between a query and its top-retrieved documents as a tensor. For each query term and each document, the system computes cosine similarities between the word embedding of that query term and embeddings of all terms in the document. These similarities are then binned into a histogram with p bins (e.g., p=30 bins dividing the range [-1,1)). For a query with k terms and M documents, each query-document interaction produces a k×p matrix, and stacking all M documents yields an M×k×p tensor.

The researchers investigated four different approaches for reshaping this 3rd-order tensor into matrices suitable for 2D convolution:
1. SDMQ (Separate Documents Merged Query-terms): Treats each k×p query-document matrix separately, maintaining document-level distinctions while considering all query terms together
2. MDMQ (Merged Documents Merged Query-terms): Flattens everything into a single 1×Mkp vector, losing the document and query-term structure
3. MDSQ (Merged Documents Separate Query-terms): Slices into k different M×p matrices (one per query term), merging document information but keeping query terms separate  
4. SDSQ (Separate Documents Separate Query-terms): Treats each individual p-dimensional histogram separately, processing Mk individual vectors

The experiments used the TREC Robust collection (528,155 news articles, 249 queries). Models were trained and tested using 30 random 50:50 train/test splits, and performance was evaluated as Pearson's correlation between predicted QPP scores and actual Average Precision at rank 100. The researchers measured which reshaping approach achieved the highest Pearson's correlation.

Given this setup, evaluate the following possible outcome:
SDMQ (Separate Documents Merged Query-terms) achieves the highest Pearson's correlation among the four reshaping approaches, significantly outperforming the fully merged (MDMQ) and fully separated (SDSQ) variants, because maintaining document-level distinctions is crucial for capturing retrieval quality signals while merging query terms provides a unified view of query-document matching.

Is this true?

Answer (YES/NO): YES